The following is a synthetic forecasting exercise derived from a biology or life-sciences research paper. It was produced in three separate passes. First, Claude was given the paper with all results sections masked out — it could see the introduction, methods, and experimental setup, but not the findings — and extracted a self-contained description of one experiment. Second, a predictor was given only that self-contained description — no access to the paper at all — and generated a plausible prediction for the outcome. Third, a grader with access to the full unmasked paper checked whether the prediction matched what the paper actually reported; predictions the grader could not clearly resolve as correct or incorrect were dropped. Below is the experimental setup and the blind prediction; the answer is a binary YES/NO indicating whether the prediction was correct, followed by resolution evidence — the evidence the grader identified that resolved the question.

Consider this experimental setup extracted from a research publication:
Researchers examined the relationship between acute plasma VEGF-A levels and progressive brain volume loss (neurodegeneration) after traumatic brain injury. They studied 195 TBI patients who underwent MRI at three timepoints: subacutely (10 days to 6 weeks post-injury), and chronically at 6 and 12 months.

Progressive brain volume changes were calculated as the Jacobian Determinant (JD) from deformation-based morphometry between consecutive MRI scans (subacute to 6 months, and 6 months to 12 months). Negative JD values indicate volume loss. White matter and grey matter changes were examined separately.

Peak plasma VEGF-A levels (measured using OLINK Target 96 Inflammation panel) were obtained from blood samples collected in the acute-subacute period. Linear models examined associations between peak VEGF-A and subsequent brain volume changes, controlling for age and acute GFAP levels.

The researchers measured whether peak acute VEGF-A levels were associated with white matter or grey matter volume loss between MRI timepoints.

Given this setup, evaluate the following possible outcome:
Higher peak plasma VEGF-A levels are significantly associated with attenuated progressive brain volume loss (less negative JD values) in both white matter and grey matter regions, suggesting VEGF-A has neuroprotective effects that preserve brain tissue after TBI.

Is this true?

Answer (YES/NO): NO